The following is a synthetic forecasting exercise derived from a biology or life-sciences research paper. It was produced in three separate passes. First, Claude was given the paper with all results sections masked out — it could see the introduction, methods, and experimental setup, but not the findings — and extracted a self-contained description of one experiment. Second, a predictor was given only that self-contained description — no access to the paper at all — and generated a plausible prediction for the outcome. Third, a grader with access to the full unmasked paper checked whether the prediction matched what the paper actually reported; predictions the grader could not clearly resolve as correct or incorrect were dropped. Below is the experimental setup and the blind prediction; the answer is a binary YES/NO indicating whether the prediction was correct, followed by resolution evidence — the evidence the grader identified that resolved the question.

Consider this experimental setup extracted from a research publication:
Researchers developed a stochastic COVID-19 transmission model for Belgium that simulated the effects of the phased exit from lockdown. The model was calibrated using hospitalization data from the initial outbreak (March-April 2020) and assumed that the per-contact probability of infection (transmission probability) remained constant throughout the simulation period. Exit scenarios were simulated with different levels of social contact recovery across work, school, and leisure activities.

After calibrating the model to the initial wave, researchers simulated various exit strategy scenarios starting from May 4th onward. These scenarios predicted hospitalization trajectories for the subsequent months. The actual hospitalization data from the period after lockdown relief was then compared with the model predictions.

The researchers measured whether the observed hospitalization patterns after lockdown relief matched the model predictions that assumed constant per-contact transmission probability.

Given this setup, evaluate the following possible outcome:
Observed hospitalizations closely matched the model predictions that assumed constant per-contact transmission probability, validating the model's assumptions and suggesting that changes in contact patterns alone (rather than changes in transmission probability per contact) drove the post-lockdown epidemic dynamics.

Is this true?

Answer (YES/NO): NO